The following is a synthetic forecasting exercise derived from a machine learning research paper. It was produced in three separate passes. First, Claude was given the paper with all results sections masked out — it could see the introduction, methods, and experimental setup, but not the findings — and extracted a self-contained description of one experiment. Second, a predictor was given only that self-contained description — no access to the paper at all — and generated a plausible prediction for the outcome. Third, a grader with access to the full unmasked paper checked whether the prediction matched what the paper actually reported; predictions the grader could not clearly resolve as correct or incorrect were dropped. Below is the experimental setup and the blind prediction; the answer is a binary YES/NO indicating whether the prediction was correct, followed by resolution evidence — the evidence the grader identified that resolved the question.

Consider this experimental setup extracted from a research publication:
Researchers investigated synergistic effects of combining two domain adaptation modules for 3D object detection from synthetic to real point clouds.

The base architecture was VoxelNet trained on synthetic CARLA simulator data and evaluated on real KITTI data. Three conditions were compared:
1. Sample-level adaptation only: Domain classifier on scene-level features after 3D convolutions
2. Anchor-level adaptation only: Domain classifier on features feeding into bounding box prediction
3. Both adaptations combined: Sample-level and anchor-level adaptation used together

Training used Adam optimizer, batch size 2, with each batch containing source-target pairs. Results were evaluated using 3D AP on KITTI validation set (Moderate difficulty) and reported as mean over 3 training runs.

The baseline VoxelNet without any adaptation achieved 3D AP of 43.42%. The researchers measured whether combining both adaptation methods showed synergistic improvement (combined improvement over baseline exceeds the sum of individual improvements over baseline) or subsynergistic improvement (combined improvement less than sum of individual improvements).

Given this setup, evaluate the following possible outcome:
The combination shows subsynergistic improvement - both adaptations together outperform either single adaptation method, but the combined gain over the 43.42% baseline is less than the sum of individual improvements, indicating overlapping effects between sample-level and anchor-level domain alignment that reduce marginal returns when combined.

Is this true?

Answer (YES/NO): NO